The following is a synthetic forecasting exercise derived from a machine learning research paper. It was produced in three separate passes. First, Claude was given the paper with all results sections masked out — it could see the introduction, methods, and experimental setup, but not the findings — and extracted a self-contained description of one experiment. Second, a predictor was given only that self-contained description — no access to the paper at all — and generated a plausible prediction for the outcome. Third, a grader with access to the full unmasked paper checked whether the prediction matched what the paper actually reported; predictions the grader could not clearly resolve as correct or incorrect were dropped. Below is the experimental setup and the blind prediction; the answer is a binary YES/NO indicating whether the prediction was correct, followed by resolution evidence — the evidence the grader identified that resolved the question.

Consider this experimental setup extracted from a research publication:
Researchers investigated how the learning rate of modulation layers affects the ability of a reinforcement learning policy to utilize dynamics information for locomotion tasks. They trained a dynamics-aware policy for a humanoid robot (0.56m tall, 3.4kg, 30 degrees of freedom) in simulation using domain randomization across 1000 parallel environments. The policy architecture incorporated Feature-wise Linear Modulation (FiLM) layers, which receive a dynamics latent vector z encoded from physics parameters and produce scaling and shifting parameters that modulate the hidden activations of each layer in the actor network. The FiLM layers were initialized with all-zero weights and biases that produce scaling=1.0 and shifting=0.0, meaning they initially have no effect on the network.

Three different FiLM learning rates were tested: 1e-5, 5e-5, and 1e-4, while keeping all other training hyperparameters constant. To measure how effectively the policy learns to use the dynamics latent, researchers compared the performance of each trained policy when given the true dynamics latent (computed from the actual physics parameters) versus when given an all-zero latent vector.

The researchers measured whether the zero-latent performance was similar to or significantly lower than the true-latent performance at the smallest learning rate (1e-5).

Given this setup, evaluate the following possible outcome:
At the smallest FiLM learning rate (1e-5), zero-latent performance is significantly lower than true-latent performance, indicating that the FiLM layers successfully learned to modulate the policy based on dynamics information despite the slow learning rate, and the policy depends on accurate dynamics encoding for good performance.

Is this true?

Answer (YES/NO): NO